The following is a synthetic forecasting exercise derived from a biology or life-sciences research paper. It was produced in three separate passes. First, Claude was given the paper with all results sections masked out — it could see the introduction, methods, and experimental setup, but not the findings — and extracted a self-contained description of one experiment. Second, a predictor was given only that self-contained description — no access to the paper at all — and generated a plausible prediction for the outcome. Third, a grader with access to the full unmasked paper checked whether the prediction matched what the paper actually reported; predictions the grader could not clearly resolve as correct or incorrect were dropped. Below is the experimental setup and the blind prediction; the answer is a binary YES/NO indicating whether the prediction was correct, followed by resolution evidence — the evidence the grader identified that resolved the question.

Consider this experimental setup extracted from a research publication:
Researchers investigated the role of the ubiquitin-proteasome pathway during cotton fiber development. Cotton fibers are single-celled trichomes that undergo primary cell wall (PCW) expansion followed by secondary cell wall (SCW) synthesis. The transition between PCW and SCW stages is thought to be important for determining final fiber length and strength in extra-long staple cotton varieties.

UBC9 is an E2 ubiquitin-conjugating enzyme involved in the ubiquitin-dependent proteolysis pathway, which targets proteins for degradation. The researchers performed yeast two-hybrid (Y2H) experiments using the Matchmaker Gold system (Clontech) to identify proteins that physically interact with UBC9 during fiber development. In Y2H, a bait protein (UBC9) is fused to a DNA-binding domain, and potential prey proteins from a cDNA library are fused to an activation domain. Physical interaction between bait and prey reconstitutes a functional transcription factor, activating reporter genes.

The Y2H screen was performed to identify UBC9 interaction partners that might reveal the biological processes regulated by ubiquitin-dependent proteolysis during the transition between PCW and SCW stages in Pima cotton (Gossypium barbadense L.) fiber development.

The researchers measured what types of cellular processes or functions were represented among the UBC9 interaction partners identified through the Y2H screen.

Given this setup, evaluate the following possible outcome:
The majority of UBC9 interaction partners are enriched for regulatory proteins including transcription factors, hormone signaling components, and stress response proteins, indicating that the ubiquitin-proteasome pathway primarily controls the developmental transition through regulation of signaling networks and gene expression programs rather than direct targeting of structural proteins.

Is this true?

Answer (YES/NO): NO